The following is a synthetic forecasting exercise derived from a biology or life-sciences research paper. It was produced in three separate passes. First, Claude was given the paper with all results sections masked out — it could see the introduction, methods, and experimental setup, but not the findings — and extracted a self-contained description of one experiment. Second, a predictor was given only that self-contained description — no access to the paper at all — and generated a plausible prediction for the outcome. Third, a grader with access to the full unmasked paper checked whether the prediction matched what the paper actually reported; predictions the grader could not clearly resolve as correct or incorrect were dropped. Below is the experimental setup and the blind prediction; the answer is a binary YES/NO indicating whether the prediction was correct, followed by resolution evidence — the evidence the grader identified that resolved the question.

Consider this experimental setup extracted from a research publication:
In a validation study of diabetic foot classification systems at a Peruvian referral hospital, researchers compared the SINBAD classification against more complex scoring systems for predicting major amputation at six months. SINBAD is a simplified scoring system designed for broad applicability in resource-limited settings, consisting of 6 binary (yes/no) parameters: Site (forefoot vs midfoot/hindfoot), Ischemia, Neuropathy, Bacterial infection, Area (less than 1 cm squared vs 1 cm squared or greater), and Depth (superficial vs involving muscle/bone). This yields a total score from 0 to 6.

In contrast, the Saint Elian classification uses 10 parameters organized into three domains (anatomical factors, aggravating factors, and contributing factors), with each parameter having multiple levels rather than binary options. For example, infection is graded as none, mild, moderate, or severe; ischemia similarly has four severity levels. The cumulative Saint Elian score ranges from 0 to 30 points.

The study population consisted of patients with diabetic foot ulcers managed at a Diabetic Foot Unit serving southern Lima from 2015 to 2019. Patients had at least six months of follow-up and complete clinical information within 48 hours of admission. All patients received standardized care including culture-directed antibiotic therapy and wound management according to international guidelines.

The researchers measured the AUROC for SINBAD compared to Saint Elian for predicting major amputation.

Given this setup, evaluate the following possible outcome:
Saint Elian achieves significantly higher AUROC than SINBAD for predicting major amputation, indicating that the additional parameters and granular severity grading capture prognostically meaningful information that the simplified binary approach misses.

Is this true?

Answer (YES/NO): YES